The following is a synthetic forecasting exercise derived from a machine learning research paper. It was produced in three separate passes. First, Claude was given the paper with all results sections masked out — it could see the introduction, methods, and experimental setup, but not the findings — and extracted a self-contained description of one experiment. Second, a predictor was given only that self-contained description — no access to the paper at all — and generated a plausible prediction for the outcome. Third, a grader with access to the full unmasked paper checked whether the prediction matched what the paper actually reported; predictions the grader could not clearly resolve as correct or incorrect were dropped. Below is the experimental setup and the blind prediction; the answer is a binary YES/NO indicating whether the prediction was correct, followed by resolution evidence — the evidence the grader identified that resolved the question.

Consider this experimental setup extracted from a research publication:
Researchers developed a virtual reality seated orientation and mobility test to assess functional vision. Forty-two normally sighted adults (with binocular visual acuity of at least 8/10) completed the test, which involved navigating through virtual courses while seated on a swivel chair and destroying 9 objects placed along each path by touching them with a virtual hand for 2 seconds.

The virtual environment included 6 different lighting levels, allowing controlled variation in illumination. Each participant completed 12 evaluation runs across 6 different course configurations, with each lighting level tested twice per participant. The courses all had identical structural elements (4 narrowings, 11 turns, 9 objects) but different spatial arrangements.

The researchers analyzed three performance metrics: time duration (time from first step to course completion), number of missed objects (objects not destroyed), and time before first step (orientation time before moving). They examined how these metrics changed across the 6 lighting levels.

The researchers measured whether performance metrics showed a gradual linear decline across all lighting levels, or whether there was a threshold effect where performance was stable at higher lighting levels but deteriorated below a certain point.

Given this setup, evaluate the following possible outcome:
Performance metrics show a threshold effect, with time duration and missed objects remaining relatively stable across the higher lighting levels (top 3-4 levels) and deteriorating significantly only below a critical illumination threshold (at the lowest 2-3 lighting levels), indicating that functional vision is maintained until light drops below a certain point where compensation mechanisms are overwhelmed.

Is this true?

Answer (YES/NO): YES